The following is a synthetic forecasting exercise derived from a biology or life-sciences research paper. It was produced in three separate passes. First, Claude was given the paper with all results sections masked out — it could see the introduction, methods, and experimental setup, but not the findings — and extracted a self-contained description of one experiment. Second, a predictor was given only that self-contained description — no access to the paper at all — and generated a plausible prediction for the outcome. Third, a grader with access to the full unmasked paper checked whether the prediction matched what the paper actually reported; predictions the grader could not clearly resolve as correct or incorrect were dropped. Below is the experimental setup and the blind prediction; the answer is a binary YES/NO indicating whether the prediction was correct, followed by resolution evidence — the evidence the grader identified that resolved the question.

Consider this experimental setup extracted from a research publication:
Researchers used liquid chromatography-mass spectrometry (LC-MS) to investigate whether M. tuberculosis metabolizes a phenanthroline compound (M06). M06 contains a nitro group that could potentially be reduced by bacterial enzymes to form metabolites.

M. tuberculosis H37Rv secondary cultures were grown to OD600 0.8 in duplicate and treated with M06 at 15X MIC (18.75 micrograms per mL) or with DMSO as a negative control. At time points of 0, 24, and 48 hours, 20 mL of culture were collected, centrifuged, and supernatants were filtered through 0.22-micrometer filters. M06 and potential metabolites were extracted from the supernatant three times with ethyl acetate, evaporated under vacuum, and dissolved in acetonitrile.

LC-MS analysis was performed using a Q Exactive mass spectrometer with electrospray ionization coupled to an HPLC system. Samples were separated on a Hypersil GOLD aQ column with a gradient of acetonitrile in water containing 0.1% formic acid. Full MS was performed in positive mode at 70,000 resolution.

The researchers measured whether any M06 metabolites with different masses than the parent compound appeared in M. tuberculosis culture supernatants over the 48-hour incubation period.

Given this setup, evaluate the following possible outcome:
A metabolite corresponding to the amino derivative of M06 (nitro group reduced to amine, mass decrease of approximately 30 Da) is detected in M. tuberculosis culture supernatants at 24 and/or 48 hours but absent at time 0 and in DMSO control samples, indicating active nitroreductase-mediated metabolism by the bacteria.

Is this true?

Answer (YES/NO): YES